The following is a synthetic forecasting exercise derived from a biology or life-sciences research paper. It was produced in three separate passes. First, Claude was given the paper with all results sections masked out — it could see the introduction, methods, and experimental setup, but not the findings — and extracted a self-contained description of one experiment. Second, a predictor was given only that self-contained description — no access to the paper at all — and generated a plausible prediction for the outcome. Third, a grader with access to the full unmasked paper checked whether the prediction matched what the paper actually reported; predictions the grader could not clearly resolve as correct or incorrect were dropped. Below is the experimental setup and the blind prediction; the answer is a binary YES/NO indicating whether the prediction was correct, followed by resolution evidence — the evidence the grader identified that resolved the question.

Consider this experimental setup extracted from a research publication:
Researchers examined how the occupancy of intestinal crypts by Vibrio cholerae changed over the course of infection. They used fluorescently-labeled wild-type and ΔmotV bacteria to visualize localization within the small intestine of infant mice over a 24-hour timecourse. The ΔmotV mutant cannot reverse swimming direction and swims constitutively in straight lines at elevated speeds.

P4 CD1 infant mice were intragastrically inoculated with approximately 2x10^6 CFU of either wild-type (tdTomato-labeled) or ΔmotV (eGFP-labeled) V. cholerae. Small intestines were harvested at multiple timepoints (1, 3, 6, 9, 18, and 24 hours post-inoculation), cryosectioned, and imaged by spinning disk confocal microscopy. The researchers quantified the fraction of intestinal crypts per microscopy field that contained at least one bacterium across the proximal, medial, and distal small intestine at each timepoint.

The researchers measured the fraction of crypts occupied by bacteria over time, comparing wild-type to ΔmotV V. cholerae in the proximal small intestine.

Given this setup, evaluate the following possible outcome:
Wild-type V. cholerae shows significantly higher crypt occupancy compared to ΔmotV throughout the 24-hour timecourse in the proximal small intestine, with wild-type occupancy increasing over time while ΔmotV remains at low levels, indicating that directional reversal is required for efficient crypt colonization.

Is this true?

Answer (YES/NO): NO